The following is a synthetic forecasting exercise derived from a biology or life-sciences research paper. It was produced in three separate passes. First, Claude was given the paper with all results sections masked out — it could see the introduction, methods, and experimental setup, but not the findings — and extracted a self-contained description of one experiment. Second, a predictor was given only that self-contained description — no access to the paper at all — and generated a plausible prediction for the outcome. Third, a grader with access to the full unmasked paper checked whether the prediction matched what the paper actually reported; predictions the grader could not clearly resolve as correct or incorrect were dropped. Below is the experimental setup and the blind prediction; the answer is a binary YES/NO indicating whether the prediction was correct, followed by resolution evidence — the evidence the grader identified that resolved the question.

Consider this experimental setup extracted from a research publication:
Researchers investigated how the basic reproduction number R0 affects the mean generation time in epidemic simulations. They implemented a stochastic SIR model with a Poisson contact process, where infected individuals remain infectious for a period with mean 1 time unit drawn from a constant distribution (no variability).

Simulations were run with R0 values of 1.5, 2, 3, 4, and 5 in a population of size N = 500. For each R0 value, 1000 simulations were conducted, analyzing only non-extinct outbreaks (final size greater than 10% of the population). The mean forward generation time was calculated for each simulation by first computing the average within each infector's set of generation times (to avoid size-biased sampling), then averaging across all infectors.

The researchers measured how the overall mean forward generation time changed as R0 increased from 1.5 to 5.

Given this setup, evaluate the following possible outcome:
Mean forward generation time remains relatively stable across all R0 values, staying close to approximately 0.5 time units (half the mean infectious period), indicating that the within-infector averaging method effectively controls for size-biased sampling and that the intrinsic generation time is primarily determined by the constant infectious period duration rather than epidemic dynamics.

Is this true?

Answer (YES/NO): NO